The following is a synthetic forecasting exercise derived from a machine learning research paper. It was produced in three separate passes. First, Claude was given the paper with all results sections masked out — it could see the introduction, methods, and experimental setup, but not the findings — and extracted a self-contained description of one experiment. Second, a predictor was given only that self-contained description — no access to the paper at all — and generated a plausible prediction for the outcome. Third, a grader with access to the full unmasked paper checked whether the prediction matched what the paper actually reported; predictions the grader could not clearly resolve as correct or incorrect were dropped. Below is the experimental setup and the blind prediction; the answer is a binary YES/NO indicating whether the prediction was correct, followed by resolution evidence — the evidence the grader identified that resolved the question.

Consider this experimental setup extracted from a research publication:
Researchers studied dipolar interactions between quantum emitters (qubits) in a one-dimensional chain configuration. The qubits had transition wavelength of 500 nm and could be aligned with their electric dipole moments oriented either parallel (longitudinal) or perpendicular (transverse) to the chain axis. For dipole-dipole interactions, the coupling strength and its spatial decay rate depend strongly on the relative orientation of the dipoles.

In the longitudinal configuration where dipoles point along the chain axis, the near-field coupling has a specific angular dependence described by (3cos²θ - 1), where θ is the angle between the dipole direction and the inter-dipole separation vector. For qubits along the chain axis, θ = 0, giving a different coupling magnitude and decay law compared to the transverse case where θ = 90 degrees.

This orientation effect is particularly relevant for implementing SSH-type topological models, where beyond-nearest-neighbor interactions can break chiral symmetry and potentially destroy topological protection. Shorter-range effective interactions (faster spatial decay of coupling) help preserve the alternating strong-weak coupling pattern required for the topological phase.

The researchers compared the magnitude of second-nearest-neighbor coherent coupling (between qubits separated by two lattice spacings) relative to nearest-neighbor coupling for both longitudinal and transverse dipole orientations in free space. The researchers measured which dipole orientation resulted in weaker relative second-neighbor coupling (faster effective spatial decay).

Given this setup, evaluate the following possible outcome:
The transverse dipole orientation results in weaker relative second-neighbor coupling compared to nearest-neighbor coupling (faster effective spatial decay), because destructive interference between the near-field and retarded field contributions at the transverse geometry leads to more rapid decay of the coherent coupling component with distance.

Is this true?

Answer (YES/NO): NO